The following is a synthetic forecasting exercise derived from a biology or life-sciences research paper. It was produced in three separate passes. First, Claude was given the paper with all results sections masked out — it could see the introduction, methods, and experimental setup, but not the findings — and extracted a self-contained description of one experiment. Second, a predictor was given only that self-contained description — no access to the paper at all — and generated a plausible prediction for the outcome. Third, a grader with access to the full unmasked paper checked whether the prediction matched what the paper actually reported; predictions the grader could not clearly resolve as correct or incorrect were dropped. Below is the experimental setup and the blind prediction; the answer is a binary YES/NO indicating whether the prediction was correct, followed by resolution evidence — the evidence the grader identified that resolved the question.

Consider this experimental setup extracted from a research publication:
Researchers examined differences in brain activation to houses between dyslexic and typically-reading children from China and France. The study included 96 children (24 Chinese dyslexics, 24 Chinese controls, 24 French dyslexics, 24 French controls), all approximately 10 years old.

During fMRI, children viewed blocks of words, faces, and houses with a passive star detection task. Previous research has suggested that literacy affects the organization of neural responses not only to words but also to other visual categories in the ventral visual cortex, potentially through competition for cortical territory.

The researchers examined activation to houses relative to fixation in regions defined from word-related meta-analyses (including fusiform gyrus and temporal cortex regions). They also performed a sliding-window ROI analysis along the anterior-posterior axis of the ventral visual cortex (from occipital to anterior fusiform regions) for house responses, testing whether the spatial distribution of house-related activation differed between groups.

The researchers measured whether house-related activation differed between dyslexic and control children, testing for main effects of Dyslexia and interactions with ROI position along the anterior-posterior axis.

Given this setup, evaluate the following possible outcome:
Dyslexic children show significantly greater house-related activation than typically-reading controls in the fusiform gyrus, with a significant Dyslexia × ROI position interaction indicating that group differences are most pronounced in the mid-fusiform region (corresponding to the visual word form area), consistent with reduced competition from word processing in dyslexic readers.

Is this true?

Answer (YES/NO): NO